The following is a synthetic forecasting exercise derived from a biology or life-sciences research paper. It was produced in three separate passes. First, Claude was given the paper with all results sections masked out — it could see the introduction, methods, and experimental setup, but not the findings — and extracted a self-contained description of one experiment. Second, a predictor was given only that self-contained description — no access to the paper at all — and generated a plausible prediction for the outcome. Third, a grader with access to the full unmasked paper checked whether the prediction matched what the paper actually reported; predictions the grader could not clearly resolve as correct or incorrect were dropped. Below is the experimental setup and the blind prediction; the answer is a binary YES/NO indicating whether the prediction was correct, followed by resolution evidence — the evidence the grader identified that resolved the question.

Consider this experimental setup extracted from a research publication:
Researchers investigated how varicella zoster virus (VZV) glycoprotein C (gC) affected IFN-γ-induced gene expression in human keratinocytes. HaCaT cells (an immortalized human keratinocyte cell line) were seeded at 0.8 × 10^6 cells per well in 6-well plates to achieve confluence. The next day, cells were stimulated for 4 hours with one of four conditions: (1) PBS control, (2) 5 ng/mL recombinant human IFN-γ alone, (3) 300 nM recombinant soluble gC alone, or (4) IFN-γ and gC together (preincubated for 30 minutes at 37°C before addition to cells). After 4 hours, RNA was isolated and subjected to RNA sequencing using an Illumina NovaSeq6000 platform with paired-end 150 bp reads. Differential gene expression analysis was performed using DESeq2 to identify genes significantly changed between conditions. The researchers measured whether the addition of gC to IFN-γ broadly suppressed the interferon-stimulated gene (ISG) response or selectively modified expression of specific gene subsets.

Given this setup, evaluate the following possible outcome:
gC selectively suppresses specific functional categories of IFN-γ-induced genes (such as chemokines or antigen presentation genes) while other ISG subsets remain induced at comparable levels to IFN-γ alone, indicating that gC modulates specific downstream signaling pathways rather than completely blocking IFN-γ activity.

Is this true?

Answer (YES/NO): NO